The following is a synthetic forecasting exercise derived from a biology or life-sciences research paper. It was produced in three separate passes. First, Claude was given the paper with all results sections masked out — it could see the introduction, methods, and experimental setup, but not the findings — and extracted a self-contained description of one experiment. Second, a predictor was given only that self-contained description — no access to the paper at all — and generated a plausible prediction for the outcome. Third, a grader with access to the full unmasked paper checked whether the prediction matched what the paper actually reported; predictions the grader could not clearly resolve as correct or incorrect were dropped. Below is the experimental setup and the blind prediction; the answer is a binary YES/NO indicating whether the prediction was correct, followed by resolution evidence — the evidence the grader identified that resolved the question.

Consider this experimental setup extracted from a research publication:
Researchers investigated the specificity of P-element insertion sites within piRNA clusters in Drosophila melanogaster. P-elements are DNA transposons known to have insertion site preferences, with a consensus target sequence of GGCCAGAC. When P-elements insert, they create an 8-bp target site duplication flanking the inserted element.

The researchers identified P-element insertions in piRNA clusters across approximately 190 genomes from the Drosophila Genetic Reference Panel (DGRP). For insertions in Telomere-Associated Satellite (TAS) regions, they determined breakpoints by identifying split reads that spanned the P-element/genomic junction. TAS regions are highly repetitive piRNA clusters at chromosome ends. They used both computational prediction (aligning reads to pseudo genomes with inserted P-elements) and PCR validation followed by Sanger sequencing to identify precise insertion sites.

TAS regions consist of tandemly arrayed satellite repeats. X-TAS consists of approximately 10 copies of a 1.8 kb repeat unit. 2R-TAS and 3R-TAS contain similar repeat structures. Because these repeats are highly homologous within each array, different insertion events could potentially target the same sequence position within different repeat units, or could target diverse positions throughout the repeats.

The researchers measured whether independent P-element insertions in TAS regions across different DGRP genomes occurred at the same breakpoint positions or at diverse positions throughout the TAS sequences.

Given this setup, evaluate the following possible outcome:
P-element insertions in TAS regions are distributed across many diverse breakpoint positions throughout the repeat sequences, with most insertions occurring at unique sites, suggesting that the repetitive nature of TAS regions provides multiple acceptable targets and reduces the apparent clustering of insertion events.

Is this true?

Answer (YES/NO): NO